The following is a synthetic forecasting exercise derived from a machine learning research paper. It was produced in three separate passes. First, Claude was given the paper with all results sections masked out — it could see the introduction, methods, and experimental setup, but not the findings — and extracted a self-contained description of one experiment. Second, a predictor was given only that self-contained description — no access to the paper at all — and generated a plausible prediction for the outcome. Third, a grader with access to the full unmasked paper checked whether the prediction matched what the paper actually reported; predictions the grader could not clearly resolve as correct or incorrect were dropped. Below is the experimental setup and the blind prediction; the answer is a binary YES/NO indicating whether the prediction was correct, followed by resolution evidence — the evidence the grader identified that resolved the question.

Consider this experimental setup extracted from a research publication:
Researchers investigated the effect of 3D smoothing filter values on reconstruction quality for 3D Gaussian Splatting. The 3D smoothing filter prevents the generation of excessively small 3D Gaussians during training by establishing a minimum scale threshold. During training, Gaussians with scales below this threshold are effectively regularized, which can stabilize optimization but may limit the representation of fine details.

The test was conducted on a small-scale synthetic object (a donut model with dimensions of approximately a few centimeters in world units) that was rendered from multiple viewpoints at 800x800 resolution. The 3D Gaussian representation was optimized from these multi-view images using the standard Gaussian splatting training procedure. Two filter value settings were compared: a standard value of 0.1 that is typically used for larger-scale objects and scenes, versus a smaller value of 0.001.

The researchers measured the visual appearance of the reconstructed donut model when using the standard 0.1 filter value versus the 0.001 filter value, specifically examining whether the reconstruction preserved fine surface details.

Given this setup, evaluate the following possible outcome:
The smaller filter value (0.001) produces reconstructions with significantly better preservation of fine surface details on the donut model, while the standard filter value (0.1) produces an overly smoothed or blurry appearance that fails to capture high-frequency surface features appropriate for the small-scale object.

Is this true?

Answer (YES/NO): YES